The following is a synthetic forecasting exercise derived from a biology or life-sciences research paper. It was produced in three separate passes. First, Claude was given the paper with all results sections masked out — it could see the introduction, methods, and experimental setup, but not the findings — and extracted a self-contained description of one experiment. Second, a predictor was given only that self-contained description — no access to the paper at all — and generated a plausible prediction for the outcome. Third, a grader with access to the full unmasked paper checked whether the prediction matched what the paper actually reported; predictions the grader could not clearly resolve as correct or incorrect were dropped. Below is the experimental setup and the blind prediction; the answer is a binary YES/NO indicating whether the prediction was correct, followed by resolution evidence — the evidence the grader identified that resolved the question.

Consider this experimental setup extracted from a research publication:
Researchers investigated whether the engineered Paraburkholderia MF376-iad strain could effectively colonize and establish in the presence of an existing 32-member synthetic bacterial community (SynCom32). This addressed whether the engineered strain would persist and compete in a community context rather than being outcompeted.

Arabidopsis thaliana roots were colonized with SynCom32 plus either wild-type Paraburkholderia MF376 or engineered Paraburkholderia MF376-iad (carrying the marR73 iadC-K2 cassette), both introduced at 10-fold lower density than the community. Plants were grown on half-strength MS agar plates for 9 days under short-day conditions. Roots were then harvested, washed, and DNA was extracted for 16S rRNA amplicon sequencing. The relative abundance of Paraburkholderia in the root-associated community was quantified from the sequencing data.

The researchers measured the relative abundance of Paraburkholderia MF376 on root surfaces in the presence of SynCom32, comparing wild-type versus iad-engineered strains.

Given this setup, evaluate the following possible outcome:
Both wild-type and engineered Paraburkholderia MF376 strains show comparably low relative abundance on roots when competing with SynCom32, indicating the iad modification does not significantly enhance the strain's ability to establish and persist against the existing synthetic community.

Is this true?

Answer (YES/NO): NO